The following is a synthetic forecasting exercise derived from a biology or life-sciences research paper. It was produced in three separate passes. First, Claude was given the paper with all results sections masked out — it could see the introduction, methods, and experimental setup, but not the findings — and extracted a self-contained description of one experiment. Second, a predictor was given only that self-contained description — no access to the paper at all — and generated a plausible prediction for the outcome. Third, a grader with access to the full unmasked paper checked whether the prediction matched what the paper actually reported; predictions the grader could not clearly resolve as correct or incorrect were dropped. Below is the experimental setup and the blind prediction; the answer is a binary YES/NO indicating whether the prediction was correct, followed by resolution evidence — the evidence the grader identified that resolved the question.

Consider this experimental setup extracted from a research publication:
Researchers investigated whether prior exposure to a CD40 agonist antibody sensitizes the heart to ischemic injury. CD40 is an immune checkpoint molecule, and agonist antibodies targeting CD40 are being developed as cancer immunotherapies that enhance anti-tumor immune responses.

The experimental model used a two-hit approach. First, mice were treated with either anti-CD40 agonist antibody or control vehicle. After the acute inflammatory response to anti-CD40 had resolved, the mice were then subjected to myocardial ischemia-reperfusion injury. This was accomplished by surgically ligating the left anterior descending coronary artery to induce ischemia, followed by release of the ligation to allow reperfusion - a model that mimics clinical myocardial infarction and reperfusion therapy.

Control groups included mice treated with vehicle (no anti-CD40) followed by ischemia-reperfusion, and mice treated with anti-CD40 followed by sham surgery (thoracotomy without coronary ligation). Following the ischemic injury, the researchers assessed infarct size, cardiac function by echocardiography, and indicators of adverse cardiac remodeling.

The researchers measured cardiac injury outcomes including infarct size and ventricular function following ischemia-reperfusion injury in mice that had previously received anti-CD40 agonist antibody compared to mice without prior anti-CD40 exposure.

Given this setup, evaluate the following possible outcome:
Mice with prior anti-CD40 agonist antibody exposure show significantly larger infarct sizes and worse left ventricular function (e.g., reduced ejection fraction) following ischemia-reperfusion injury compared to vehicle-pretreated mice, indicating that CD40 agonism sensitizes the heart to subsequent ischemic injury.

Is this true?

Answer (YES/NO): YES